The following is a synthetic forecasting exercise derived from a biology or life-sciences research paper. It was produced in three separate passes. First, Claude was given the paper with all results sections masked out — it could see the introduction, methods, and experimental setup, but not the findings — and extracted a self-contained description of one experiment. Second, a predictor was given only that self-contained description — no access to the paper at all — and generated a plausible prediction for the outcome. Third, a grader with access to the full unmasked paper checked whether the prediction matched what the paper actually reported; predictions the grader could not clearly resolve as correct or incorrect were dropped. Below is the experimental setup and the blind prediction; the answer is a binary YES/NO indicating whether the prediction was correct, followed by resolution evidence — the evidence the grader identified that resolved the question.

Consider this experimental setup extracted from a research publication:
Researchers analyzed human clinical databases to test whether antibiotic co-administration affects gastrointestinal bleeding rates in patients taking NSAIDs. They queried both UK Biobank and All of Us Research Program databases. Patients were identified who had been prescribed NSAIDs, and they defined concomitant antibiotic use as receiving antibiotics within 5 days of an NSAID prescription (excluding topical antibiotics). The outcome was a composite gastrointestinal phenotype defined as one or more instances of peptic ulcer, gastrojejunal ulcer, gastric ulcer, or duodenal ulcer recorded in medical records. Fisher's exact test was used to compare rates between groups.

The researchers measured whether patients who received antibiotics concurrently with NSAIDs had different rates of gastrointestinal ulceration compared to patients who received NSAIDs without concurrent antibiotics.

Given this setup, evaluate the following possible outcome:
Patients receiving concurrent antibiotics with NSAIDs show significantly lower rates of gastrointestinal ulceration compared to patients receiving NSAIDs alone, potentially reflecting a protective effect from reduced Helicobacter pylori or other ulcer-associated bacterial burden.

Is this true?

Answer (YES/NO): NO